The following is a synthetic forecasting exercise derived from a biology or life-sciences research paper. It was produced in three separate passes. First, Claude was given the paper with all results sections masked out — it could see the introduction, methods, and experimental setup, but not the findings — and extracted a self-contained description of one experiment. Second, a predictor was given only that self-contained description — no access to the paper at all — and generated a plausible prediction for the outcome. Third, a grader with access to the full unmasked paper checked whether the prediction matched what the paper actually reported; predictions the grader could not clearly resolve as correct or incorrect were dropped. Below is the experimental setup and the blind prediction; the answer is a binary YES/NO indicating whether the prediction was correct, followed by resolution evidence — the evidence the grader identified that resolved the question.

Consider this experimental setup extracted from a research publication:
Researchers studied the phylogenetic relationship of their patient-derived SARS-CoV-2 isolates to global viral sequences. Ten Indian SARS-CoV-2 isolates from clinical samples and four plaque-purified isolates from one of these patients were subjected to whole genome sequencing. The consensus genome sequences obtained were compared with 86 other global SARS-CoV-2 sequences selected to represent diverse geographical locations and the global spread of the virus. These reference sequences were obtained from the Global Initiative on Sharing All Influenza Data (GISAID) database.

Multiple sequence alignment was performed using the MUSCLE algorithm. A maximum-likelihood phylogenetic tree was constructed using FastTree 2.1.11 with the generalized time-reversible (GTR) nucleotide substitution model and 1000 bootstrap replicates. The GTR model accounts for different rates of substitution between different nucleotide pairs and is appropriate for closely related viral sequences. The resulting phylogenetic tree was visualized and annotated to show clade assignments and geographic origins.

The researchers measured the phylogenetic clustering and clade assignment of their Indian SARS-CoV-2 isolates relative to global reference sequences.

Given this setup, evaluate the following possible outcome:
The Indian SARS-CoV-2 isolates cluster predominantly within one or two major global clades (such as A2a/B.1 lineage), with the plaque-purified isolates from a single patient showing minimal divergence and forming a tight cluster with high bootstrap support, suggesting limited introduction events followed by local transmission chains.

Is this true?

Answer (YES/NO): NO